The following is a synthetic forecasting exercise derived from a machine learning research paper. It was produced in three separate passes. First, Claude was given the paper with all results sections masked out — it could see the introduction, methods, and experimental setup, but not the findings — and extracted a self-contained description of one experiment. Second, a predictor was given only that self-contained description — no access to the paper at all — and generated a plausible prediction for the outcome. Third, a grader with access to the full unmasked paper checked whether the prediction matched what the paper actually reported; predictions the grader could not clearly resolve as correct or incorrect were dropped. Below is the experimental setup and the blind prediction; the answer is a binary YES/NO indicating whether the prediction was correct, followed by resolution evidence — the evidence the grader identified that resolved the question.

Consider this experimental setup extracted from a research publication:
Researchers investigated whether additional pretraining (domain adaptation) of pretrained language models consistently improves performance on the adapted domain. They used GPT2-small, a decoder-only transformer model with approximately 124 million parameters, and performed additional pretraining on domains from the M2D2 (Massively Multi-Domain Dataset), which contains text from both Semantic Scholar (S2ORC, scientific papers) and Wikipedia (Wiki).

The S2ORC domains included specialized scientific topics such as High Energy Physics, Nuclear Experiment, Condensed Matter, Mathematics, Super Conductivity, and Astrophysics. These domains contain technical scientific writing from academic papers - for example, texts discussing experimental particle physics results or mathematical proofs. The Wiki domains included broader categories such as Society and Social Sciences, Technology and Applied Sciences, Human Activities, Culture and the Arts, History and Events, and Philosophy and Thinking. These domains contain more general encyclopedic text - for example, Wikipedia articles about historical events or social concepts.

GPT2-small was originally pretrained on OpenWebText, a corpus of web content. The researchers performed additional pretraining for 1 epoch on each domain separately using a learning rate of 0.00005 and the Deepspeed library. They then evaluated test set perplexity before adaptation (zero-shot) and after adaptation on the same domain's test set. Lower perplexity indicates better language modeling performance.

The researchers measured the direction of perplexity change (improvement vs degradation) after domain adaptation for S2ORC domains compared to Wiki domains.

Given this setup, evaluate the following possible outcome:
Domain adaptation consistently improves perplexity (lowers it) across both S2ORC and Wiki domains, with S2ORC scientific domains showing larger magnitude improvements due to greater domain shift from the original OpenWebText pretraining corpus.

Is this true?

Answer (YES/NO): NO